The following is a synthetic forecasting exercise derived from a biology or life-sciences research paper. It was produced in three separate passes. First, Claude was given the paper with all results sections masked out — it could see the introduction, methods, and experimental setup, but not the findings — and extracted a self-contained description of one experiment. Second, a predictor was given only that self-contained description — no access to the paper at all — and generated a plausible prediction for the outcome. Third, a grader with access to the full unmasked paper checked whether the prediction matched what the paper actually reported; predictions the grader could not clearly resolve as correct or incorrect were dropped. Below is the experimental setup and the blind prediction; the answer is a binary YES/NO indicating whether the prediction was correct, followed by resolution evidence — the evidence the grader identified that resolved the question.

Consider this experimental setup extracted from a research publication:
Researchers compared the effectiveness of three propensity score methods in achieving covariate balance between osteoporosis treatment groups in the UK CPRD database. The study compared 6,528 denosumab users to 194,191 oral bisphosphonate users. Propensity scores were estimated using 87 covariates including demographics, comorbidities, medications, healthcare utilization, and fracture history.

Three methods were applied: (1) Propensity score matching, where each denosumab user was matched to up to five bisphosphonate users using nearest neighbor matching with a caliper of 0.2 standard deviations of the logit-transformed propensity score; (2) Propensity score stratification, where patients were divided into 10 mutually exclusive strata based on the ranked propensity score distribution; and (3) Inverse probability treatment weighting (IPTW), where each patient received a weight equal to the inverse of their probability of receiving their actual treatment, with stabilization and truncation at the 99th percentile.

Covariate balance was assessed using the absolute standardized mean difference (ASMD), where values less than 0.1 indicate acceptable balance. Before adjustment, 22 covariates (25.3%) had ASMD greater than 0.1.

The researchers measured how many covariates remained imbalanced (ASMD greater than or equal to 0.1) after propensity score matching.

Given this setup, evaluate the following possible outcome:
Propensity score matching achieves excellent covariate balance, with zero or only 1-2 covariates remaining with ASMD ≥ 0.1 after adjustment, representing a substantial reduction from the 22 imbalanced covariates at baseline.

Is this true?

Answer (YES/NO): NO